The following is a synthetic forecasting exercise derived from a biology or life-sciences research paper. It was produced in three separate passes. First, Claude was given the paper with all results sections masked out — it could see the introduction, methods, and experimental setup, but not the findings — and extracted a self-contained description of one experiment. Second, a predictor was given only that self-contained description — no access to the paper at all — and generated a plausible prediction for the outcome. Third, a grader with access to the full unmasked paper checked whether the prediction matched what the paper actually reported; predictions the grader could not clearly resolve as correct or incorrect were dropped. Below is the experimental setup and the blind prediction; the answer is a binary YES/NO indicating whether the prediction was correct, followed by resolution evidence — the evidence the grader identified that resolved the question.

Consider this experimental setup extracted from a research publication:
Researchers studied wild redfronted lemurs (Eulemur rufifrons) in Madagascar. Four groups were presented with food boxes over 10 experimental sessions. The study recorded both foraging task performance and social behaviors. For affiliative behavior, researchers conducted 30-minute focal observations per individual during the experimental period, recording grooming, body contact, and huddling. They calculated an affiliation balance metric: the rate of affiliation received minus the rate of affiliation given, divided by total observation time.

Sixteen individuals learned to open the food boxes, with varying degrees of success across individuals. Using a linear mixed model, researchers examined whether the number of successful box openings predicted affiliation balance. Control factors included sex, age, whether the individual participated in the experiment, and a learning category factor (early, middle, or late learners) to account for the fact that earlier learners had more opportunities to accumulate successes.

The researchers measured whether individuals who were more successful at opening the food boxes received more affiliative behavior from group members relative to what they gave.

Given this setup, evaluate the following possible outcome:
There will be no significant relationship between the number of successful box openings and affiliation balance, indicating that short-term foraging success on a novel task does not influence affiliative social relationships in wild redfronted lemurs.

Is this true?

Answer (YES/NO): NO